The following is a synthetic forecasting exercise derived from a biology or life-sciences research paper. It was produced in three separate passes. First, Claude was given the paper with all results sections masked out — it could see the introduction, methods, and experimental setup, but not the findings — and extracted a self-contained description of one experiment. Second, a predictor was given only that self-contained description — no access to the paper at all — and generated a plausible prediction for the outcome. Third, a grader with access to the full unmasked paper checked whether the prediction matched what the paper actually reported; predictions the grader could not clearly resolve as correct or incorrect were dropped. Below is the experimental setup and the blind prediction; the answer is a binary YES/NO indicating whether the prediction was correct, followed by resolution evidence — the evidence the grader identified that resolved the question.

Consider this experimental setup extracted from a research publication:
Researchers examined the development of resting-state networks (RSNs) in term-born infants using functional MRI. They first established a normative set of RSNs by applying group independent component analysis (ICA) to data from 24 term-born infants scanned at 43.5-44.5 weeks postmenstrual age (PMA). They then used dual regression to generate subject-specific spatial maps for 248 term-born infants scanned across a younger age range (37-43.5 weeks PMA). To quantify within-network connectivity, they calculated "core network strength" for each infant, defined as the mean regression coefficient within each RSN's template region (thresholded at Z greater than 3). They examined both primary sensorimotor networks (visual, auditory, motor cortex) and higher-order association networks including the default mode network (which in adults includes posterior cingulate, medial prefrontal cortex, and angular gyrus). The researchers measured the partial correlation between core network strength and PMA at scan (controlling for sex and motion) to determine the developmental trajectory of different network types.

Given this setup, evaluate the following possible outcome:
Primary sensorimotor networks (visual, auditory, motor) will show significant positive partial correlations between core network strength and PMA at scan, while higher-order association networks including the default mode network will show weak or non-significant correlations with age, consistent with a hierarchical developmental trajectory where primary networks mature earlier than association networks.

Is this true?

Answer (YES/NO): NO